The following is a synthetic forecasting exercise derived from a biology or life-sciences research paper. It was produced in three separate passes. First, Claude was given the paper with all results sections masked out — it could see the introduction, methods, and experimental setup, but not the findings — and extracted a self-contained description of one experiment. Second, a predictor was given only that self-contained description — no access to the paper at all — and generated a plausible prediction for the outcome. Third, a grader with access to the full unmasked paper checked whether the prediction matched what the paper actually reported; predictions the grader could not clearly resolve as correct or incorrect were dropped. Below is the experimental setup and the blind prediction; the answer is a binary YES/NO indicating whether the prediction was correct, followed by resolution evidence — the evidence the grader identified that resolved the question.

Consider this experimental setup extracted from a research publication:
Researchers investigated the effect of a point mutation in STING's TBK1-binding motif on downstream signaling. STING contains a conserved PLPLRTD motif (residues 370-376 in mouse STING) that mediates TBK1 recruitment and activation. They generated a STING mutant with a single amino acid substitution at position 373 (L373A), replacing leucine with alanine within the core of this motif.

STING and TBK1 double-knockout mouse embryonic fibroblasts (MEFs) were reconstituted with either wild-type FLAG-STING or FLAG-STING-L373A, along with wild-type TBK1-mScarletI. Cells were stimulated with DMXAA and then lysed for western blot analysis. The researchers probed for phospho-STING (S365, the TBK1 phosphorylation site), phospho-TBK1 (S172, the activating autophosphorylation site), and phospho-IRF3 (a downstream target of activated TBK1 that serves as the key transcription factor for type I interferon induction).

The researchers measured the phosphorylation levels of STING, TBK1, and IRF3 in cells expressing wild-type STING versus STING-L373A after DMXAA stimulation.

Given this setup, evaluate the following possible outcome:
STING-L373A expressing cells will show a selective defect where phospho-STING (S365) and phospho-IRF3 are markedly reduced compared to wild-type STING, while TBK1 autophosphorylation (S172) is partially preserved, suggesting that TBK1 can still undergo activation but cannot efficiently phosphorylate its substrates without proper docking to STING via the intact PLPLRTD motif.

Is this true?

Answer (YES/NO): NO